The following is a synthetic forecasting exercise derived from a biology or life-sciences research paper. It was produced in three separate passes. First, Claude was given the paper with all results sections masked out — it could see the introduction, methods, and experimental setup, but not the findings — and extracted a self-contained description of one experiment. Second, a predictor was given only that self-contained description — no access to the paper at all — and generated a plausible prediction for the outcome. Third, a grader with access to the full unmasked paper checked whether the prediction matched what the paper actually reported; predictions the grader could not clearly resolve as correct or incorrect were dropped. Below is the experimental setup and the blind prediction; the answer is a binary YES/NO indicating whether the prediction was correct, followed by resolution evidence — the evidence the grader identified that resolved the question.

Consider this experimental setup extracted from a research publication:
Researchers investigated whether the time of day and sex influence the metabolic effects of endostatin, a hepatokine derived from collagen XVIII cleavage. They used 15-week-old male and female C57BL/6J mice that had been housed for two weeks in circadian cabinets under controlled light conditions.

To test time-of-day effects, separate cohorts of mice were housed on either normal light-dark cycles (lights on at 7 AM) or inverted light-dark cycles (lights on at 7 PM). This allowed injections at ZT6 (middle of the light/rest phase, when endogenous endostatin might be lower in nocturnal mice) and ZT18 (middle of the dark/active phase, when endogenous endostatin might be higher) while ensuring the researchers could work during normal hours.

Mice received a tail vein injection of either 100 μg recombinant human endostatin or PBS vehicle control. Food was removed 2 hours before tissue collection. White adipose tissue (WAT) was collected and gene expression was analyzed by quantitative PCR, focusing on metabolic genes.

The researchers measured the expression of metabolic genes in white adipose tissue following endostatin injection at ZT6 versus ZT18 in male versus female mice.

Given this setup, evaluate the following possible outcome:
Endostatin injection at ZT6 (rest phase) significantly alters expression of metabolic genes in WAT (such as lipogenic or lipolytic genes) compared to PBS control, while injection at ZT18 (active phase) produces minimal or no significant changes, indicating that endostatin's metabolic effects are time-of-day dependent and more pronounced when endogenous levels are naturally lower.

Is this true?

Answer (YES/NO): YES